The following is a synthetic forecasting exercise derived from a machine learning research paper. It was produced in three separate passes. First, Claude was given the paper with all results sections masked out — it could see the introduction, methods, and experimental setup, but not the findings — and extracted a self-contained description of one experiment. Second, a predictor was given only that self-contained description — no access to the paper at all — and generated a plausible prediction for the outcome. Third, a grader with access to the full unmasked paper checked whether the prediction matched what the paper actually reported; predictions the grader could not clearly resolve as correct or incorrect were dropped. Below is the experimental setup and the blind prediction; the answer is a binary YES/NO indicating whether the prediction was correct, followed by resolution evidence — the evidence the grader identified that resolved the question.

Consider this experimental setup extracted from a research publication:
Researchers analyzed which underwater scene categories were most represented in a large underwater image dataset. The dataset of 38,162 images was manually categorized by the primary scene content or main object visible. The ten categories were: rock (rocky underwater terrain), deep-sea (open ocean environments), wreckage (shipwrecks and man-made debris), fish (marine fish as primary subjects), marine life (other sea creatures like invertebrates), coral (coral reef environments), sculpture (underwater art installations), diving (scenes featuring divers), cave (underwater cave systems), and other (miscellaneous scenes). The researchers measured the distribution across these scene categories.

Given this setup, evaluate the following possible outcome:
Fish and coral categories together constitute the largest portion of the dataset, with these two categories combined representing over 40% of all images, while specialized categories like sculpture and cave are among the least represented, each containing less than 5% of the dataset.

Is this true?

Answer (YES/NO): NO